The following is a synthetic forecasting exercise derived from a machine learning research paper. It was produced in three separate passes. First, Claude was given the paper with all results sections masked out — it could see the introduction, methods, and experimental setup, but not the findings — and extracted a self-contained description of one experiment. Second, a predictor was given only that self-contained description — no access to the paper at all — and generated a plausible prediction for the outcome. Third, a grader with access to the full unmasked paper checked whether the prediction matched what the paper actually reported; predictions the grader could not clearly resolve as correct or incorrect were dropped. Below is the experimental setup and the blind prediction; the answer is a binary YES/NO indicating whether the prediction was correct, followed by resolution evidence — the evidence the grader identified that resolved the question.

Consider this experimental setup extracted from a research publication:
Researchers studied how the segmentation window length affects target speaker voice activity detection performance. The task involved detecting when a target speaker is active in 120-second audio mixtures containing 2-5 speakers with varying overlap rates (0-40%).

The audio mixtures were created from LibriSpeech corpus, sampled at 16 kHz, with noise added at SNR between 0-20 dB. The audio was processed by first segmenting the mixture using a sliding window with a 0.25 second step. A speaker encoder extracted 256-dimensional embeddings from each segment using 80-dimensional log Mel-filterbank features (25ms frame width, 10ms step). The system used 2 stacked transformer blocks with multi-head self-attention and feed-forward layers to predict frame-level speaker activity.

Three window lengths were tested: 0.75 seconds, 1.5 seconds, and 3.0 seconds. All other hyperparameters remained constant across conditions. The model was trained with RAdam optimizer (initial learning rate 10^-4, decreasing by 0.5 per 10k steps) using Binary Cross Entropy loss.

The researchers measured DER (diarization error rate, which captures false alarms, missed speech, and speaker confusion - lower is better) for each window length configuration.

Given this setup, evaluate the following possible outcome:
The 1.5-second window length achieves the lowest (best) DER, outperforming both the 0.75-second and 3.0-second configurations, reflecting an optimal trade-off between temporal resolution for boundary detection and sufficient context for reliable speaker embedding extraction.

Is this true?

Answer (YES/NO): YES